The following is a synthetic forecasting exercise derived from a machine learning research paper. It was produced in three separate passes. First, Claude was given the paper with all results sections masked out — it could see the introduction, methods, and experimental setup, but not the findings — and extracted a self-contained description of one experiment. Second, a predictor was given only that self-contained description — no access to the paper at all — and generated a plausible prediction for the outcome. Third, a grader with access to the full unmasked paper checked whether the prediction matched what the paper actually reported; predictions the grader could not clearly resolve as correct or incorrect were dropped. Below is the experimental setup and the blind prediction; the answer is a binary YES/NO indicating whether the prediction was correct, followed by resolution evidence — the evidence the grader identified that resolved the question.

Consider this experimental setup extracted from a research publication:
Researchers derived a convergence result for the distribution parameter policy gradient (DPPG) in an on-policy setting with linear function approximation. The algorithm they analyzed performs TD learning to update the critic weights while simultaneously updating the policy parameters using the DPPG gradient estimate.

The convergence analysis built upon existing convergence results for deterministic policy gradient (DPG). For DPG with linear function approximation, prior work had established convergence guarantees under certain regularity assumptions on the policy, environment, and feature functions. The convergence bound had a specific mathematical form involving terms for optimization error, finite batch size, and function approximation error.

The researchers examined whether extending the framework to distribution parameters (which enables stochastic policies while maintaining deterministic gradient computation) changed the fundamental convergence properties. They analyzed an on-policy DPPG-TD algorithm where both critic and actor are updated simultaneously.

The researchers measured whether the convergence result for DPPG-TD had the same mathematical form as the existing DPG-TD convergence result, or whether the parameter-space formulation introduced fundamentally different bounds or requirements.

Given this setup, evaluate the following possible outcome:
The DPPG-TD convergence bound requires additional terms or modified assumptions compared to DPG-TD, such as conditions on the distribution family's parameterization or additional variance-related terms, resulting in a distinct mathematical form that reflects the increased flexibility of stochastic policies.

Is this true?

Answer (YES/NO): NO